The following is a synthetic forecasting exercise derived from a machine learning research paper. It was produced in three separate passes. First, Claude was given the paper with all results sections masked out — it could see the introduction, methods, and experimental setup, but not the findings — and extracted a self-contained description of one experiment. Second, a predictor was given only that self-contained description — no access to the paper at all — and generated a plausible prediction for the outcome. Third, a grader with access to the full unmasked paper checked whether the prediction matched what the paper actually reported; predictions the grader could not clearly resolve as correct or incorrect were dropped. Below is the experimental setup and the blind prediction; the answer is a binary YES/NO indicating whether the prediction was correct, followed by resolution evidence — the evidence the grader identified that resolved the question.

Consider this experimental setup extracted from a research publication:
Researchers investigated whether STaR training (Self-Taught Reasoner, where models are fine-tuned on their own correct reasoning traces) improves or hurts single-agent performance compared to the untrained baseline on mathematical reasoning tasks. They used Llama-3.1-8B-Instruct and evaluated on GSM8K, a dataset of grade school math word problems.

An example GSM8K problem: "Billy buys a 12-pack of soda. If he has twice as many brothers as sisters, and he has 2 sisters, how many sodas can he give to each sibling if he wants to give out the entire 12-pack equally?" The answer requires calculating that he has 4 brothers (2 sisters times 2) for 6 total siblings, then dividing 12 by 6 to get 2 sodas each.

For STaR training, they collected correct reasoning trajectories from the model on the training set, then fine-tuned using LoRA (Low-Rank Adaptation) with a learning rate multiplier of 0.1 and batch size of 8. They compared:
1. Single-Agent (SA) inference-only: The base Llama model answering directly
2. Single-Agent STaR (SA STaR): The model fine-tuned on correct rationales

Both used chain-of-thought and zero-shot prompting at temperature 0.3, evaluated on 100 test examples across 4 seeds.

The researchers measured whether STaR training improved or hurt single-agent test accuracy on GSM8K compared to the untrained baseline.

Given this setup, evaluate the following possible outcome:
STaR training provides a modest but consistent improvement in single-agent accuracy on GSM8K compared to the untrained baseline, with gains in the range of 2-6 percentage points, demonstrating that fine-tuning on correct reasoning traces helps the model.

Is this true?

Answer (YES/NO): NO